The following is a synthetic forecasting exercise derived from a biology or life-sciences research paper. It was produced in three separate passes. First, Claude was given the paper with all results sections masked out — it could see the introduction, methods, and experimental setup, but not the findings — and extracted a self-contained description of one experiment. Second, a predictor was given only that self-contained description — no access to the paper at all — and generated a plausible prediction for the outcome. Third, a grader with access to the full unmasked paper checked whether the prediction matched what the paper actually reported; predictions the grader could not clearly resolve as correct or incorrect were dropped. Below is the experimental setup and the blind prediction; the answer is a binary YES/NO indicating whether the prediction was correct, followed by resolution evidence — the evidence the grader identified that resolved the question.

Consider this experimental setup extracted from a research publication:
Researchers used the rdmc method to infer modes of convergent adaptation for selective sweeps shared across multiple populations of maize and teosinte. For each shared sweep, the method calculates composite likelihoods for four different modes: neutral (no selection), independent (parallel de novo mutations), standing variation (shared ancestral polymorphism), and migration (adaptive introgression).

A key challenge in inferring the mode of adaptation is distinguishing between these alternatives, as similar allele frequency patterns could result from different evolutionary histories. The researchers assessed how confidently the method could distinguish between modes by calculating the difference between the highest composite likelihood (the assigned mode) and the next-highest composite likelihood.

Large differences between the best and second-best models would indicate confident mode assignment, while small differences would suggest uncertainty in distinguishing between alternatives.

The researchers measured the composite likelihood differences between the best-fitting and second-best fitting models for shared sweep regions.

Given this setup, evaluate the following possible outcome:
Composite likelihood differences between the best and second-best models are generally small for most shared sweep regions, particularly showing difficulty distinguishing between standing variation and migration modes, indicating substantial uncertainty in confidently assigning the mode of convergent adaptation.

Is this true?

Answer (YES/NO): NO